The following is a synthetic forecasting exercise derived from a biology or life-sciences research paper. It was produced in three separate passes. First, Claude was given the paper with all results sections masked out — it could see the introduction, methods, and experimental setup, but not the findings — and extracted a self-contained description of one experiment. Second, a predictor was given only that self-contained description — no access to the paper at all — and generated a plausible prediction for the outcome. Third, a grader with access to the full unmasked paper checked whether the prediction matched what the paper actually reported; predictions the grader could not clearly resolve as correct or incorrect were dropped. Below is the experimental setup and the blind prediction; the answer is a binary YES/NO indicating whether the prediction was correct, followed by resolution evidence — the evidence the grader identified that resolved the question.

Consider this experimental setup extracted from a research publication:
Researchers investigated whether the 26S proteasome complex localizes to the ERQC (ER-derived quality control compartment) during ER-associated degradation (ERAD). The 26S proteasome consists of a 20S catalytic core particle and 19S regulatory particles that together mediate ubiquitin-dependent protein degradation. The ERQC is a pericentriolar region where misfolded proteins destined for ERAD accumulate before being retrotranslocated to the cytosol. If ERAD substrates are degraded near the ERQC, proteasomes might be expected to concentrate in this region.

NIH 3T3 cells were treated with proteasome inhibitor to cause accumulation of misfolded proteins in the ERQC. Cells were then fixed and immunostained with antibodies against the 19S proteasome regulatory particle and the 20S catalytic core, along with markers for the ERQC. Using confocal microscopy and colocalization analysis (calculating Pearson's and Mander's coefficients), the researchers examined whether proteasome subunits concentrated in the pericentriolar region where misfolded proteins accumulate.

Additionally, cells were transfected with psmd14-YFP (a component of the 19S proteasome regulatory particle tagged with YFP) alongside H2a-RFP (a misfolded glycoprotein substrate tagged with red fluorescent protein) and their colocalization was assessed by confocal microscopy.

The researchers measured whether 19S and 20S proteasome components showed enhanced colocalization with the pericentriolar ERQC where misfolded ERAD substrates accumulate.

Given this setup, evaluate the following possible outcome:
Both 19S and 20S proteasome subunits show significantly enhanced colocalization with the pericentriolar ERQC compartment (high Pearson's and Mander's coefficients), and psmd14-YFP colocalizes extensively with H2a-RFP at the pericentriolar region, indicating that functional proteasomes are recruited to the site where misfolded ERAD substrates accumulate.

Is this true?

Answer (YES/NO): NO